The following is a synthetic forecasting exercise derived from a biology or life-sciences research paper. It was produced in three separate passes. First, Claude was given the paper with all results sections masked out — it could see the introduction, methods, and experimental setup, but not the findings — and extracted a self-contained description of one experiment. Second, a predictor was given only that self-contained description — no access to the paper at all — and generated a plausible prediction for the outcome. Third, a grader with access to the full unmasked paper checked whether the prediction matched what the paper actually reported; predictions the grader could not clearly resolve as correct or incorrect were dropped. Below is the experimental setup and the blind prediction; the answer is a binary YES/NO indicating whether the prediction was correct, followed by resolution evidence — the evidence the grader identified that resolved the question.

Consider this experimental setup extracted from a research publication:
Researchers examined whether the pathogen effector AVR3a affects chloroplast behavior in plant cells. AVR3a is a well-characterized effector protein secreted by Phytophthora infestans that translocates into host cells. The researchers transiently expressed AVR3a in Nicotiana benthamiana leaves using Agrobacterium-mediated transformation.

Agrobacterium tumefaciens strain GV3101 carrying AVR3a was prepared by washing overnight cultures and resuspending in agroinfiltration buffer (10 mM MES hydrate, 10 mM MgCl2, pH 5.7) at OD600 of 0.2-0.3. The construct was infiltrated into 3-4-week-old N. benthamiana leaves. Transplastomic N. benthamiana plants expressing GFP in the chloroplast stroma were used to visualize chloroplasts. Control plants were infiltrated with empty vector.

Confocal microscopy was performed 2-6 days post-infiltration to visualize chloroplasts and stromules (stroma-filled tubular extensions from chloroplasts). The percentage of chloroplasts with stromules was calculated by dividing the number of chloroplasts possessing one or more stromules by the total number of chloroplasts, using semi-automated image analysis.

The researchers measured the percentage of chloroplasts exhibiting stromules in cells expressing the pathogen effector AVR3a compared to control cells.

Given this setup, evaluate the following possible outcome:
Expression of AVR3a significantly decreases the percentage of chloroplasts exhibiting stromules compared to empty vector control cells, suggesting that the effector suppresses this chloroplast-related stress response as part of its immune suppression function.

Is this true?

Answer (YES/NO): YES